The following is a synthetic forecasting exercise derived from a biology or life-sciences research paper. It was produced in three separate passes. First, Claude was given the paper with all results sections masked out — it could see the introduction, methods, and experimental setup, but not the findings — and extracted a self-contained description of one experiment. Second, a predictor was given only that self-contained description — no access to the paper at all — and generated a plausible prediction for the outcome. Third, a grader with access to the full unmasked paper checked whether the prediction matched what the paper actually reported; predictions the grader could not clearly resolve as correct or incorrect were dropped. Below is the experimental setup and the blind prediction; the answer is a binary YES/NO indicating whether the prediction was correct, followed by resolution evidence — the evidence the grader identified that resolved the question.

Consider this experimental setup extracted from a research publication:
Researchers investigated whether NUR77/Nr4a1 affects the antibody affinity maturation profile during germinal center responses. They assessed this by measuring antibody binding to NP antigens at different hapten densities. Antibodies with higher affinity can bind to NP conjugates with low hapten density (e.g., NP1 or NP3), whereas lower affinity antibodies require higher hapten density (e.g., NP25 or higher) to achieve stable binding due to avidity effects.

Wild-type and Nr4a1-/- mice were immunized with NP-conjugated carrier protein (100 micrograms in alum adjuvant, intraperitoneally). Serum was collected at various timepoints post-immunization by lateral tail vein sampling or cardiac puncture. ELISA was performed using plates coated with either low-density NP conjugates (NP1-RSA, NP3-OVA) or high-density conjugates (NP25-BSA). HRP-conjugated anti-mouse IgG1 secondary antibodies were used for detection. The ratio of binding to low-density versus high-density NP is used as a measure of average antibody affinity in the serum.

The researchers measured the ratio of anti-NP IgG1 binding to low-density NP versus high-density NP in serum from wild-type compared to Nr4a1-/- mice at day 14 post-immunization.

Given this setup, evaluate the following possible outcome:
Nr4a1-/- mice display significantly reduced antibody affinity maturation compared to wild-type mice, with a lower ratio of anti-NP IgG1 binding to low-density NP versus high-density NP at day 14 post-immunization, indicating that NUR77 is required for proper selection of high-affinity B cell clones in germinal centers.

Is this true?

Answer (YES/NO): NO